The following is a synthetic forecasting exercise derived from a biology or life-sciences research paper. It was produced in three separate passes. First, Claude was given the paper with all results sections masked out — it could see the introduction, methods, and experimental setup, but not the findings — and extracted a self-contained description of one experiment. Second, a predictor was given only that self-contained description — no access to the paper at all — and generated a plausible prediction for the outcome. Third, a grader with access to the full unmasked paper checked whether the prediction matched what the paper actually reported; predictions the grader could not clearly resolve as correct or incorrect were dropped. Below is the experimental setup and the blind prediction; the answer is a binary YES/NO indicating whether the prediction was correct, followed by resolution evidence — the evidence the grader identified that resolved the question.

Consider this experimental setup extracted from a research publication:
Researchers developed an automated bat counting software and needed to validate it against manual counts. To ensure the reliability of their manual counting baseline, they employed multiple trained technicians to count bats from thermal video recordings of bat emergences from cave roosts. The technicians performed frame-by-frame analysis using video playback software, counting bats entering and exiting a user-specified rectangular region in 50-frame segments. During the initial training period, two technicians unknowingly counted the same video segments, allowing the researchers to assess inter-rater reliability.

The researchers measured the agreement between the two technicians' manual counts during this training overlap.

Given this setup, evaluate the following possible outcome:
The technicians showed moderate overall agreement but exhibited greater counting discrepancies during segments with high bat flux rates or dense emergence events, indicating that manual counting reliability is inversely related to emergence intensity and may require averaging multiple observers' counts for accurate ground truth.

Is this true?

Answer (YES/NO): NO